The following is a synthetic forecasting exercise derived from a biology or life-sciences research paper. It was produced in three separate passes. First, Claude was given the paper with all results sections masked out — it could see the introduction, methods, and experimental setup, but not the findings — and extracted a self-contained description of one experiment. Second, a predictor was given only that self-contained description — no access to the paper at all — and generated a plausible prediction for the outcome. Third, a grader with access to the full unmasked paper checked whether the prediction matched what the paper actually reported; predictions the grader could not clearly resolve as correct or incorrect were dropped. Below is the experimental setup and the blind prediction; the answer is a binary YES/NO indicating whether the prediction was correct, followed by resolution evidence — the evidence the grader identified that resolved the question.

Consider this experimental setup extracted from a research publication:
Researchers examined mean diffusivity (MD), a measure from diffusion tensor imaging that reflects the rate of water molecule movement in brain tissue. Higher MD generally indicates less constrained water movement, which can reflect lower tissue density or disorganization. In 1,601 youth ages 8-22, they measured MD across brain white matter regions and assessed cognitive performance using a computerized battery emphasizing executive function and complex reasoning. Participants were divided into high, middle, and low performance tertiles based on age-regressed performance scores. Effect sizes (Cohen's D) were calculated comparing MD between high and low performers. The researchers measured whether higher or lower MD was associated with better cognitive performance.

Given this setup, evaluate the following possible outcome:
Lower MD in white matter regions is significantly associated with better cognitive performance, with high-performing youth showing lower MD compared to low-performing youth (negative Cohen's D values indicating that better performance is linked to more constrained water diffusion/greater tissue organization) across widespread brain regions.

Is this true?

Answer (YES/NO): YES